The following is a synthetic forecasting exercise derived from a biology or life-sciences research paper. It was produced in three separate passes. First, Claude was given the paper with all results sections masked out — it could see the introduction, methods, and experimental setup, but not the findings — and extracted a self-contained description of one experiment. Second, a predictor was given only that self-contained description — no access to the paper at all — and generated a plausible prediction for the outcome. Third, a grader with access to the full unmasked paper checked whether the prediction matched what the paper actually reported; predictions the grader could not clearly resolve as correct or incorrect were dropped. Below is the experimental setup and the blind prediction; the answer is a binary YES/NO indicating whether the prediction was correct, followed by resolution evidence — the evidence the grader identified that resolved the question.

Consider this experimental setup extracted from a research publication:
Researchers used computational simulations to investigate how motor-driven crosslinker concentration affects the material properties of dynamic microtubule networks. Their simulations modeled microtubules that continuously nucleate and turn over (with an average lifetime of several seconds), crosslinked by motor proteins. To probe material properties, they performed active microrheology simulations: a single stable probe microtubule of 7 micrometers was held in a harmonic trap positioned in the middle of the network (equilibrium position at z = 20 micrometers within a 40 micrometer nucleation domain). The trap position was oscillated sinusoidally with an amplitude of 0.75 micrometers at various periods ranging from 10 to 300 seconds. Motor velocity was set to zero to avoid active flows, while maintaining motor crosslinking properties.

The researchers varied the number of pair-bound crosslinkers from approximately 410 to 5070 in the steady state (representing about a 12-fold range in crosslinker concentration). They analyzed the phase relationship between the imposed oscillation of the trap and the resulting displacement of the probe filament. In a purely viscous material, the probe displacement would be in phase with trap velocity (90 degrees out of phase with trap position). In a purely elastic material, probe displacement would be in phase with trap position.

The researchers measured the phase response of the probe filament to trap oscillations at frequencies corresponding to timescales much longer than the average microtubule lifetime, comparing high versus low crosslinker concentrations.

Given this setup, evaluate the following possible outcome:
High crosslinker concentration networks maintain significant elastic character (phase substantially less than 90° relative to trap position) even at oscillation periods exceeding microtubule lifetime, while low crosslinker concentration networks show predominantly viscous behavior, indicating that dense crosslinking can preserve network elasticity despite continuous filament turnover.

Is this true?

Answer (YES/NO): YES